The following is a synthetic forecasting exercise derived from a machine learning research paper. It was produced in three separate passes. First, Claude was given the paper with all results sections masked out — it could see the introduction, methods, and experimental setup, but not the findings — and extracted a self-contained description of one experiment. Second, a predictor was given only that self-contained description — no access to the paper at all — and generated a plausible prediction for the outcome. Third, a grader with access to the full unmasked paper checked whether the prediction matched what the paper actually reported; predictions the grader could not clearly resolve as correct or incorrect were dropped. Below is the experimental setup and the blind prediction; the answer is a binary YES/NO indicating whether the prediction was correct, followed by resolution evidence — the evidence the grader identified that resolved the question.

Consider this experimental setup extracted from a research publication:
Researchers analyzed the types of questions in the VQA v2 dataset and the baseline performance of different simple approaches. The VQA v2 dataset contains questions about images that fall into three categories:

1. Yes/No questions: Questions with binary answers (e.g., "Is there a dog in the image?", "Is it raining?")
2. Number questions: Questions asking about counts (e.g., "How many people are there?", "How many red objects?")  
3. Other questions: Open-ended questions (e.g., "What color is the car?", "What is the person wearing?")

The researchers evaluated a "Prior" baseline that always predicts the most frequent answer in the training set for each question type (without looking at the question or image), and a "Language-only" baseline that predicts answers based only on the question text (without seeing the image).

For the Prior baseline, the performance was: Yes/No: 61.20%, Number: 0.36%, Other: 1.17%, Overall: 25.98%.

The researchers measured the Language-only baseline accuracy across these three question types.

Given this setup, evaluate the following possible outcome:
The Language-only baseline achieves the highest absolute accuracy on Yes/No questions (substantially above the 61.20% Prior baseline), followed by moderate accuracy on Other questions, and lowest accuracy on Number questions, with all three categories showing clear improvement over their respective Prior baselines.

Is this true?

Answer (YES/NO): NO